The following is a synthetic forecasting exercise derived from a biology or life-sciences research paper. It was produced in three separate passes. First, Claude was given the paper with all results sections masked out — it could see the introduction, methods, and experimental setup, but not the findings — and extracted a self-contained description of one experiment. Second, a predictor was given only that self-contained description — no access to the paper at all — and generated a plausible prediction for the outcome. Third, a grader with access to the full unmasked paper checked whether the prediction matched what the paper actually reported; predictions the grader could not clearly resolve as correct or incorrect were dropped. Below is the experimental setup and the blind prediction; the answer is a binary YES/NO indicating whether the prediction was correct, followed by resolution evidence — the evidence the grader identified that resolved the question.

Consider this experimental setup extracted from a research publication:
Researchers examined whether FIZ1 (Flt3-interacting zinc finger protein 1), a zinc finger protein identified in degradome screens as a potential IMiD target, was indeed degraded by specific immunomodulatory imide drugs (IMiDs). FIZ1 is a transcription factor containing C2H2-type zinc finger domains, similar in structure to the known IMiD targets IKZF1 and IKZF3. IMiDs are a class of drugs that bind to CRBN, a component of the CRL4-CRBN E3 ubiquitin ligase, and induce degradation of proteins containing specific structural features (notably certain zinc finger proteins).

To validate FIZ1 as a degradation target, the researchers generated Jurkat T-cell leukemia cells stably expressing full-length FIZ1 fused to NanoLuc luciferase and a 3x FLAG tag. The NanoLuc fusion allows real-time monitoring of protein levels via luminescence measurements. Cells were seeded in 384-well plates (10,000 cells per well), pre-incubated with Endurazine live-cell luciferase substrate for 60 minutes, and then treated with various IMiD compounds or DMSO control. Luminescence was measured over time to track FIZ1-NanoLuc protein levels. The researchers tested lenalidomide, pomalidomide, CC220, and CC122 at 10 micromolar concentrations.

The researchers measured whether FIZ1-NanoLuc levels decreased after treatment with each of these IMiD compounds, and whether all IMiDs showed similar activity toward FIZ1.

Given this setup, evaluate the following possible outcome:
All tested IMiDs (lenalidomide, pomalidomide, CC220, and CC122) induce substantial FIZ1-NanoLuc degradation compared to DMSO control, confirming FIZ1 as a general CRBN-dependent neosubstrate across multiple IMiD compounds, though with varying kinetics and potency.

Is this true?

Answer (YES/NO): NO